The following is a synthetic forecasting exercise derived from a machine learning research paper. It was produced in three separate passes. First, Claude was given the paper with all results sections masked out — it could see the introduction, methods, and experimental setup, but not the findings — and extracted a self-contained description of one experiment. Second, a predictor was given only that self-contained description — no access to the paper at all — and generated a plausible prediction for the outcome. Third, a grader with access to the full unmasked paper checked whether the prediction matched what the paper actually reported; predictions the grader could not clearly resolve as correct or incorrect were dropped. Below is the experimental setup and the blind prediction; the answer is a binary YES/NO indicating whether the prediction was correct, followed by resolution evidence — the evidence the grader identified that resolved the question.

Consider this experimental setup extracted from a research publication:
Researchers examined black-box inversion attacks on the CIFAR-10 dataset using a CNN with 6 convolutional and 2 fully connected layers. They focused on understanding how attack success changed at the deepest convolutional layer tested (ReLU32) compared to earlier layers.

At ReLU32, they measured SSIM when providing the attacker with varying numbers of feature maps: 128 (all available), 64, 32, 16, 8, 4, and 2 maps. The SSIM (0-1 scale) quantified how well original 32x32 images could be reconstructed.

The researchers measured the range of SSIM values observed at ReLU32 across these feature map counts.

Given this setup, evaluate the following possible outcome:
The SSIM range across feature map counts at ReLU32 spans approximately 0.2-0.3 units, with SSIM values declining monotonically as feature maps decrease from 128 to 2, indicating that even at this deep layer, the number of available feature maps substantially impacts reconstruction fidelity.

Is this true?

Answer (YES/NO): NO